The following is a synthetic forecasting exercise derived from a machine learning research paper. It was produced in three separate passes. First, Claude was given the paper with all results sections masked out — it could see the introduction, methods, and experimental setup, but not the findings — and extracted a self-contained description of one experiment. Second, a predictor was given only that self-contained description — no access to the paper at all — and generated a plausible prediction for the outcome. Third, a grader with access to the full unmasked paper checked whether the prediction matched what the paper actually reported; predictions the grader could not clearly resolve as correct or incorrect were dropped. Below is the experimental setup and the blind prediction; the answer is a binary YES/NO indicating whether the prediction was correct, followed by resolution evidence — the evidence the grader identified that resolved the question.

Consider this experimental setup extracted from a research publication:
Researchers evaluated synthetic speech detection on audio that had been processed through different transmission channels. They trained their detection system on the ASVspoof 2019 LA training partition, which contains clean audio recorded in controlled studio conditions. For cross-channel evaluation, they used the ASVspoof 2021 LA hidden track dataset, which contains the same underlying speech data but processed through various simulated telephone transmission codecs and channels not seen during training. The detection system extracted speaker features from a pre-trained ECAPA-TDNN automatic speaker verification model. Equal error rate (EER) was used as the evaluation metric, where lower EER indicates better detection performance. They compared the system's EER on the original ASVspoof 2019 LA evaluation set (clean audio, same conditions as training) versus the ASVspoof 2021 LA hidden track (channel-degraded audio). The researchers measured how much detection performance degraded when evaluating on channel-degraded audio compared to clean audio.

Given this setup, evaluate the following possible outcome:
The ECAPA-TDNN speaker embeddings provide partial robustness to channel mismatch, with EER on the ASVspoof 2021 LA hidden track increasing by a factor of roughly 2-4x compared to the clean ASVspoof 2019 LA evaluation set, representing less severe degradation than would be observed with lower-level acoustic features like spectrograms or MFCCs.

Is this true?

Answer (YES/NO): NO